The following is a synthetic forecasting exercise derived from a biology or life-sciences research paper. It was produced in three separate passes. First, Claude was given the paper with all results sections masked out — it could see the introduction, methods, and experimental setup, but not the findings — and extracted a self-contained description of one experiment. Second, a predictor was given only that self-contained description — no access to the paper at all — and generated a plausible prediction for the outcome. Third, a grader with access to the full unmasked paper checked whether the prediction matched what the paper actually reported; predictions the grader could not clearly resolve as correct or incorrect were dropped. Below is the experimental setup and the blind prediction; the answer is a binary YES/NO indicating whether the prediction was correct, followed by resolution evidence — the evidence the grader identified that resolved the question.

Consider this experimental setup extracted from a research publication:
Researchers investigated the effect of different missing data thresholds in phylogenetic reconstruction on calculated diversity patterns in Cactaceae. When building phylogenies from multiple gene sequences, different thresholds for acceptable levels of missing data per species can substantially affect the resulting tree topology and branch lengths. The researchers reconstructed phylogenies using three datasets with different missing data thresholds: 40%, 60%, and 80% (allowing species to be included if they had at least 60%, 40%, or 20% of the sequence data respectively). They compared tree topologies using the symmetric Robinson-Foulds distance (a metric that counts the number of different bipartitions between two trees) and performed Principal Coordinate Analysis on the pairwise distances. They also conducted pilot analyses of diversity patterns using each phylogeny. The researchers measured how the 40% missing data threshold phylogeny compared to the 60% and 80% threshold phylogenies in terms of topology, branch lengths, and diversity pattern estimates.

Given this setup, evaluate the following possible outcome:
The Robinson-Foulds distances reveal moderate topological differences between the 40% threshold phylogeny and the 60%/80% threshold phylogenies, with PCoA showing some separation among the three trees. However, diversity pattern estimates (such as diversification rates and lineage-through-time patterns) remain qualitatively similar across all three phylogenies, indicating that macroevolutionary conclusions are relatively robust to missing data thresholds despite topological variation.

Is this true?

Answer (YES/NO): NO